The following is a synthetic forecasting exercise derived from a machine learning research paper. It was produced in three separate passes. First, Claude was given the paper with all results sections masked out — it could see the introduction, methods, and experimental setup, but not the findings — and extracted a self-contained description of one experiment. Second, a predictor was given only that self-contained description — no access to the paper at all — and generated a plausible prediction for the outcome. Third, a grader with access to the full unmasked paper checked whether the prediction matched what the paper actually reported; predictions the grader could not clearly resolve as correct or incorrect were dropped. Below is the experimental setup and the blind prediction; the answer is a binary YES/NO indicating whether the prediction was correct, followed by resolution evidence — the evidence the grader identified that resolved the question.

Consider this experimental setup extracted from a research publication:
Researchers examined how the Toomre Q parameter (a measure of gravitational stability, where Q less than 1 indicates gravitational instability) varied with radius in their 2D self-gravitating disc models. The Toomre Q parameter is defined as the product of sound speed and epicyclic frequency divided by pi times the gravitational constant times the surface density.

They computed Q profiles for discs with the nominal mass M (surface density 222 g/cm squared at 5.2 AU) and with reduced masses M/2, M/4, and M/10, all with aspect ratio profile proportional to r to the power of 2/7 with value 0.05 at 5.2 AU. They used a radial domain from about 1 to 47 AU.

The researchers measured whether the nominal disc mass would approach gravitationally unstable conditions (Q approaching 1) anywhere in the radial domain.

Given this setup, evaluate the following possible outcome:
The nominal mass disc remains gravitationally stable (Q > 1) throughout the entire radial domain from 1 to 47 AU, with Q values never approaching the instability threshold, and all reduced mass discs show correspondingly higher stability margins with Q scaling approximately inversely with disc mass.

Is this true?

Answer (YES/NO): YES